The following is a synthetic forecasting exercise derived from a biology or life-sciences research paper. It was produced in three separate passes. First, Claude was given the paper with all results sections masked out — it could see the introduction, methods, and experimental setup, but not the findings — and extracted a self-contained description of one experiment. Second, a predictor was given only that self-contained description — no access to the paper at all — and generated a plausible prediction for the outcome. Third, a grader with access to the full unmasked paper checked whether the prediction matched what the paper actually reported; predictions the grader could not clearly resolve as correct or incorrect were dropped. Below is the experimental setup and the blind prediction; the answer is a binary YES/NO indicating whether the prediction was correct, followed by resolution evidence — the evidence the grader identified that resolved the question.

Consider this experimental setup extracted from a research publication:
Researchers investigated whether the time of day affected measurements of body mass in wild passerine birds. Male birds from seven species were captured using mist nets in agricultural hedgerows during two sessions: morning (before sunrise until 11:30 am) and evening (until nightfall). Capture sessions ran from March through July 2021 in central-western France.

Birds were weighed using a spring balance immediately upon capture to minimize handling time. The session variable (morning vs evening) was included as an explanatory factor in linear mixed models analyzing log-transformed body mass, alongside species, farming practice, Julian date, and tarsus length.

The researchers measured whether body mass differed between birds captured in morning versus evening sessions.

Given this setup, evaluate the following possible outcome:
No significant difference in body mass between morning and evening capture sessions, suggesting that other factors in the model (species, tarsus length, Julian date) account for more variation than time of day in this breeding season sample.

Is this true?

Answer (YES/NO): NO